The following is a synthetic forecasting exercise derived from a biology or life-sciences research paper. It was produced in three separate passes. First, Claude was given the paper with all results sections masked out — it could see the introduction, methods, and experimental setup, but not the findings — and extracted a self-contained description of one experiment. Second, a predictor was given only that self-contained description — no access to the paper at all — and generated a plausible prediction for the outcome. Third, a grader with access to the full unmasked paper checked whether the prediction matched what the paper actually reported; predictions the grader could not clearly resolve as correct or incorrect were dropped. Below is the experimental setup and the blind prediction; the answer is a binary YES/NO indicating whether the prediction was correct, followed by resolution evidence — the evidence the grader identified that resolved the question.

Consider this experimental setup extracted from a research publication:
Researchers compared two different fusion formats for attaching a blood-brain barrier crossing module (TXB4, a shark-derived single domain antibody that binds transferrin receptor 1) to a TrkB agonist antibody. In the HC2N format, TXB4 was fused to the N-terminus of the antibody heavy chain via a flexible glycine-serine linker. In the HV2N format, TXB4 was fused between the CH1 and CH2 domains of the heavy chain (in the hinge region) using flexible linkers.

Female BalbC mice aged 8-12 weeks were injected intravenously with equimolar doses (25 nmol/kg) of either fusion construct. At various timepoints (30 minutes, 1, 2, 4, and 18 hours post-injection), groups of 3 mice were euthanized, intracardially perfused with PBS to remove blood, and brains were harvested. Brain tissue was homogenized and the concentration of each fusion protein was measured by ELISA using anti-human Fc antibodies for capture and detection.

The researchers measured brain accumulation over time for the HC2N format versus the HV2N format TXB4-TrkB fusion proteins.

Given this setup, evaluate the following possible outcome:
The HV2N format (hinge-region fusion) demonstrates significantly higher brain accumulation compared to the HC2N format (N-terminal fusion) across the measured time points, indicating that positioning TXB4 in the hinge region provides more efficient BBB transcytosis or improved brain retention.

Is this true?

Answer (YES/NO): NO